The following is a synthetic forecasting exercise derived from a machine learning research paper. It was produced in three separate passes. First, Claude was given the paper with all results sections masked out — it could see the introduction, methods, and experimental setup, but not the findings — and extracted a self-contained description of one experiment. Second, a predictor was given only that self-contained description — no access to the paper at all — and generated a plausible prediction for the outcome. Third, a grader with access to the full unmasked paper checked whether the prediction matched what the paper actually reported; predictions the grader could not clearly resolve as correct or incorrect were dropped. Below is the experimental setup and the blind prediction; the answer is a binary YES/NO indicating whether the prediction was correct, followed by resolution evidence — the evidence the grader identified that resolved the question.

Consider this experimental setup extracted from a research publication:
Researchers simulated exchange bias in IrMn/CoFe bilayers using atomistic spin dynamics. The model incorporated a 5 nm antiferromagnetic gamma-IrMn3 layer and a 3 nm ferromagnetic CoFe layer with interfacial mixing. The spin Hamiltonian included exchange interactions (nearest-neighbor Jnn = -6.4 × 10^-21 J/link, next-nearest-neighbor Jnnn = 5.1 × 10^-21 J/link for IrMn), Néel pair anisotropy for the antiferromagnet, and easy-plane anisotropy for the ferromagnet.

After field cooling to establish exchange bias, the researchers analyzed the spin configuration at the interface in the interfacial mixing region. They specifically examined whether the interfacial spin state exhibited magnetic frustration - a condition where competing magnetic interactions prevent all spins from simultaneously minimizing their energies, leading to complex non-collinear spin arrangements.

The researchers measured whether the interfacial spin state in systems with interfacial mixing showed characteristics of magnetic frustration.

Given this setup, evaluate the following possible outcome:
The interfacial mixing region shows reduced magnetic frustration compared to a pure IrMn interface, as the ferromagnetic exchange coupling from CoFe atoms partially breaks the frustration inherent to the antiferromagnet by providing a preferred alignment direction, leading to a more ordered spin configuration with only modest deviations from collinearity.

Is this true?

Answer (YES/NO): NO